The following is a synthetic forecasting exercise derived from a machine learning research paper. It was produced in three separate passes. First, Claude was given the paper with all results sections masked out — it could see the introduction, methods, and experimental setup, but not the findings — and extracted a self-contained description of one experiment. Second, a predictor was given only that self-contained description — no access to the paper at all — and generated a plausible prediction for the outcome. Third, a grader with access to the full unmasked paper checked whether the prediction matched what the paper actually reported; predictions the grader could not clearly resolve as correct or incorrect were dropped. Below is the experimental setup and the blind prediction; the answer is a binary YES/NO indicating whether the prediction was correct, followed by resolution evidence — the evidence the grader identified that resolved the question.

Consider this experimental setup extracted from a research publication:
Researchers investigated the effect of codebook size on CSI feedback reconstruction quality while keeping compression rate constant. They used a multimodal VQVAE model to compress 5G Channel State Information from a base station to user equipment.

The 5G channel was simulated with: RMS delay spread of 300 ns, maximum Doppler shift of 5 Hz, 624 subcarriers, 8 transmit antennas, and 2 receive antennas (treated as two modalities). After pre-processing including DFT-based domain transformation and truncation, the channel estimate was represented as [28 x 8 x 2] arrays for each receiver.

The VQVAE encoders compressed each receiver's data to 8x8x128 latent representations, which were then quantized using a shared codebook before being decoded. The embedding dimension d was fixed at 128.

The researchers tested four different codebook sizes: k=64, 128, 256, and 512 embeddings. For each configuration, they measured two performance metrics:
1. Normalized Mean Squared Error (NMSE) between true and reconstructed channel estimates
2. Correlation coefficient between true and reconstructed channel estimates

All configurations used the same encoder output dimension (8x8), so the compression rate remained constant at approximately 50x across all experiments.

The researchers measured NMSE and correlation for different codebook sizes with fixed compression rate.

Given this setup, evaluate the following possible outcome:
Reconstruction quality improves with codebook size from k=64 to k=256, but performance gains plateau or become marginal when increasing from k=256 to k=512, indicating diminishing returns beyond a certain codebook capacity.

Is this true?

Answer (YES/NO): NO